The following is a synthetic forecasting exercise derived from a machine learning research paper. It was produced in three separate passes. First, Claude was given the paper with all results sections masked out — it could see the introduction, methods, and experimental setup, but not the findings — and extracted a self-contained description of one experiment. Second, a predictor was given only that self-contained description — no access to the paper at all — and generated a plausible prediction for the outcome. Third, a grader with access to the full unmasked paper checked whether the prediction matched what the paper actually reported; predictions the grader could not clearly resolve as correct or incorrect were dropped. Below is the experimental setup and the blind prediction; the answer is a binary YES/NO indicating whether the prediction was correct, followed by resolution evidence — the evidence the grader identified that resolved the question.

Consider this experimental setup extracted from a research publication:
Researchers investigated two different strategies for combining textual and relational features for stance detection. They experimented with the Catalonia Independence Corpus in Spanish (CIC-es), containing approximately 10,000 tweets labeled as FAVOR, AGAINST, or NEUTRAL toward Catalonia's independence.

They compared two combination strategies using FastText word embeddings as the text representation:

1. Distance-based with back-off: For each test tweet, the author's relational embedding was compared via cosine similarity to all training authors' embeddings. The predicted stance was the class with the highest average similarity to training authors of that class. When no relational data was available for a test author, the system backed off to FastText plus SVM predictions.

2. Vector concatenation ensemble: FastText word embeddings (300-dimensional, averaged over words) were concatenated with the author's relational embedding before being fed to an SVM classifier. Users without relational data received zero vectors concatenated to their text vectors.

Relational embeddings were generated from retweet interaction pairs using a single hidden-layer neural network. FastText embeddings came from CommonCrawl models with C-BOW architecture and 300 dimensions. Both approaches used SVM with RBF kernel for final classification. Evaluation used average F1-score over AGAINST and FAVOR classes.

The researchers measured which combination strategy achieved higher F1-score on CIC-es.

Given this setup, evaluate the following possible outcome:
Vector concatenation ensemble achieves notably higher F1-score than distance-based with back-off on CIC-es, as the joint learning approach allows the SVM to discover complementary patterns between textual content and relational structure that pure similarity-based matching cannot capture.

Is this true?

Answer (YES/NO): YES